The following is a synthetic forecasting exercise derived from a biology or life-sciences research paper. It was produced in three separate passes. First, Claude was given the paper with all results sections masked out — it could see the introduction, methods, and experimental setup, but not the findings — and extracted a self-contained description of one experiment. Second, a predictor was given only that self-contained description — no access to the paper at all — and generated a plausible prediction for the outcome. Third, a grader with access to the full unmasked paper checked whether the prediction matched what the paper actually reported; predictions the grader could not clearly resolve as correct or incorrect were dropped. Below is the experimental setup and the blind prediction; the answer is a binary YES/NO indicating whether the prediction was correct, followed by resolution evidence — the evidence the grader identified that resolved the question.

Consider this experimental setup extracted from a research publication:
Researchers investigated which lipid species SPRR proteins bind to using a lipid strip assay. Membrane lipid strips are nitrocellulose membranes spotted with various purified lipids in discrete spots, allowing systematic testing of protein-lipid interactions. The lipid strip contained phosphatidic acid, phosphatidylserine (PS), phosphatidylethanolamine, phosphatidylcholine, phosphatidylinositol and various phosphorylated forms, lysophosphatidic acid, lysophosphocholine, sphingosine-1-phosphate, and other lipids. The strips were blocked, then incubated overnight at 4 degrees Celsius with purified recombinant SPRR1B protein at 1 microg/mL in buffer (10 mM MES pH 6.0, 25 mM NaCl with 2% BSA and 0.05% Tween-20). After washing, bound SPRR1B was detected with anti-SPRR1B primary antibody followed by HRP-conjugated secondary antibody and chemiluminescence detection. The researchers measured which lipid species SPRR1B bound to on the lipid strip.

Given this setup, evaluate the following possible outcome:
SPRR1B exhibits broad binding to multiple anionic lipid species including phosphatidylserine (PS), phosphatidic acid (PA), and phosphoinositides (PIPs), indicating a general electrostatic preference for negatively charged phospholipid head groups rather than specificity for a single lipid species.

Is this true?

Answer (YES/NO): YES